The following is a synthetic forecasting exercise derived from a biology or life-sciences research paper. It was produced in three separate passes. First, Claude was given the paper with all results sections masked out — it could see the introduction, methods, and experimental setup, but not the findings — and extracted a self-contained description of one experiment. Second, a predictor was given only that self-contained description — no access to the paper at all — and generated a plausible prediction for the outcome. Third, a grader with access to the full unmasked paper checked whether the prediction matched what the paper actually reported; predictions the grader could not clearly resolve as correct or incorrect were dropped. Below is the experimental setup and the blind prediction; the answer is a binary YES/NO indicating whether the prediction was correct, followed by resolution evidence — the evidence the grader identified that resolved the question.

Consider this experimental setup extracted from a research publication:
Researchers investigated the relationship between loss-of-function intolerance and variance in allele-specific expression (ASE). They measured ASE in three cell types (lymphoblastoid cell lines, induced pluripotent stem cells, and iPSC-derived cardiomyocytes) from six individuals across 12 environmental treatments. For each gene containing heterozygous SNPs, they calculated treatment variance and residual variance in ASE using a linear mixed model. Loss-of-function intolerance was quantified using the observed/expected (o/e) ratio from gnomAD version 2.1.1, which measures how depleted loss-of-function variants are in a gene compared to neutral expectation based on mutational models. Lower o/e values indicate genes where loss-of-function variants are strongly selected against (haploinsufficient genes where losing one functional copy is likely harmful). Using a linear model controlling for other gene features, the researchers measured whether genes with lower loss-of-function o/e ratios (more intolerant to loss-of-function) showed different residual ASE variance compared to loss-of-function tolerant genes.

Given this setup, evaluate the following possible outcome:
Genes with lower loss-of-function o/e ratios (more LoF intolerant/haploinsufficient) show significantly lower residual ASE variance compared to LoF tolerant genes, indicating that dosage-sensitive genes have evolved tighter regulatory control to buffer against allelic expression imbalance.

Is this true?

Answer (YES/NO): YES